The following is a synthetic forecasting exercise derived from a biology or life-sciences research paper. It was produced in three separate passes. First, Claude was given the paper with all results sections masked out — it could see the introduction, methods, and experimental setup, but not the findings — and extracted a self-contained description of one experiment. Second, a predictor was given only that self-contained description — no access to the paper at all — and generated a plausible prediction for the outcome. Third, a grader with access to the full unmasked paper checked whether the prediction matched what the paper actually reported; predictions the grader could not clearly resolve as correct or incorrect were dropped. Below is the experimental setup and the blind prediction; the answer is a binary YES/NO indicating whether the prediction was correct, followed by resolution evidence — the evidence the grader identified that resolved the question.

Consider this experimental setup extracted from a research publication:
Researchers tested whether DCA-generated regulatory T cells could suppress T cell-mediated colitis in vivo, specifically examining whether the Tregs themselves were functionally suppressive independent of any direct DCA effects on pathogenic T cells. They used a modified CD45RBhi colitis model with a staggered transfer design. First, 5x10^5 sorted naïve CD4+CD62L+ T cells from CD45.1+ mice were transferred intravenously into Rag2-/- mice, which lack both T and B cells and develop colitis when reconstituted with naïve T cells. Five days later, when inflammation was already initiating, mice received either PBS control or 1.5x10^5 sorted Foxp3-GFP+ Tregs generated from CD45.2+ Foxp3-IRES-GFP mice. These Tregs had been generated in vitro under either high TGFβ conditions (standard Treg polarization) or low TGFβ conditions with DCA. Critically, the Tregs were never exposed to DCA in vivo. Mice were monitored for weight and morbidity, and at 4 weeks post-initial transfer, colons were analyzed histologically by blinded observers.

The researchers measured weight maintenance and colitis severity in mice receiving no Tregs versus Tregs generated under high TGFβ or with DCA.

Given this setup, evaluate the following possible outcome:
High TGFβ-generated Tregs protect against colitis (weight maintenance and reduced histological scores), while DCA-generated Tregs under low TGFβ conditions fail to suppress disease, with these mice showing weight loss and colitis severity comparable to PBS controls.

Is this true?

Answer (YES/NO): NO